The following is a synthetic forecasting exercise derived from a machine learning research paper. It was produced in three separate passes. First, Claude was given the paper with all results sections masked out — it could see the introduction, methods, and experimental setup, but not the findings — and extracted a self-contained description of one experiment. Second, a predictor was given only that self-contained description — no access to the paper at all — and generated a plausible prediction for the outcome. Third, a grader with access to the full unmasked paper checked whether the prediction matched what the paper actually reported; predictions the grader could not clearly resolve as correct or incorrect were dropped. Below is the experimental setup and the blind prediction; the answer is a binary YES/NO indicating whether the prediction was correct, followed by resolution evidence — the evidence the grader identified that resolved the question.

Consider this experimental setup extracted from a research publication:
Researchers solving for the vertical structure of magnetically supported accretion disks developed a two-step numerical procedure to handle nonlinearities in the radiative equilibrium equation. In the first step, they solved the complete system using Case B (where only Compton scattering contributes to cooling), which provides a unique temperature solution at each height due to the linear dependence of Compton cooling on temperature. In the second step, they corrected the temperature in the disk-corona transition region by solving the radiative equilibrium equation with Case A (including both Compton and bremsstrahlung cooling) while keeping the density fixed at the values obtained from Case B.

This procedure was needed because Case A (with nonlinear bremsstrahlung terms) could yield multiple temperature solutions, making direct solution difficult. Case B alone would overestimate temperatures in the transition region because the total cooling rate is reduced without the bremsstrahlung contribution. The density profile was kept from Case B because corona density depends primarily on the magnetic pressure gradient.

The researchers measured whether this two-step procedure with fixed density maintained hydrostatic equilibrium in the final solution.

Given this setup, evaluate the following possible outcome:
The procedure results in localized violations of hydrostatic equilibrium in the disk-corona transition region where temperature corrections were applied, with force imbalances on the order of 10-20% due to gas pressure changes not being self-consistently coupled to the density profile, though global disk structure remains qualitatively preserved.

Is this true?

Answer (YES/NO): NO